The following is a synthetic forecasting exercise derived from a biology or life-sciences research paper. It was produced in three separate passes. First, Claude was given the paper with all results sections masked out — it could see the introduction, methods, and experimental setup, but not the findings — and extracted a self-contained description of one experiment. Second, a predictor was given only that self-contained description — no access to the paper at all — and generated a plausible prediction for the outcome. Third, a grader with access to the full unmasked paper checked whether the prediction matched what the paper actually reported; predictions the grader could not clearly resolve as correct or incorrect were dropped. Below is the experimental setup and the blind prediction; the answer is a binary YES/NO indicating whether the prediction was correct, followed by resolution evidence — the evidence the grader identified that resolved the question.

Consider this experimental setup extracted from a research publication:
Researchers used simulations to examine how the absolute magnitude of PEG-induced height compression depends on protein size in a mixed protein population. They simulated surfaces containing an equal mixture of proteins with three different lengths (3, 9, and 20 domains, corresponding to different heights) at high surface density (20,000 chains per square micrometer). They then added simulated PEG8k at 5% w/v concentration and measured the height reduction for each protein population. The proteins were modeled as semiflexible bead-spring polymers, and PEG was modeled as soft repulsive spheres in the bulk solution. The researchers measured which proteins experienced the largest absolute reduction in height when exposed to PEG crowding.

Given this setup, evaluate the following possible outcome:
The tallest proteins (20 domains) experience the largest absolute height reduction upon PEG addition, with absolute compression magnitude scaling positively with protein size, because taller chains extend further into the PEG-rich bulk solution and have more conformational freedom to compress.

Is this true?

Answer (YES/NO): YES